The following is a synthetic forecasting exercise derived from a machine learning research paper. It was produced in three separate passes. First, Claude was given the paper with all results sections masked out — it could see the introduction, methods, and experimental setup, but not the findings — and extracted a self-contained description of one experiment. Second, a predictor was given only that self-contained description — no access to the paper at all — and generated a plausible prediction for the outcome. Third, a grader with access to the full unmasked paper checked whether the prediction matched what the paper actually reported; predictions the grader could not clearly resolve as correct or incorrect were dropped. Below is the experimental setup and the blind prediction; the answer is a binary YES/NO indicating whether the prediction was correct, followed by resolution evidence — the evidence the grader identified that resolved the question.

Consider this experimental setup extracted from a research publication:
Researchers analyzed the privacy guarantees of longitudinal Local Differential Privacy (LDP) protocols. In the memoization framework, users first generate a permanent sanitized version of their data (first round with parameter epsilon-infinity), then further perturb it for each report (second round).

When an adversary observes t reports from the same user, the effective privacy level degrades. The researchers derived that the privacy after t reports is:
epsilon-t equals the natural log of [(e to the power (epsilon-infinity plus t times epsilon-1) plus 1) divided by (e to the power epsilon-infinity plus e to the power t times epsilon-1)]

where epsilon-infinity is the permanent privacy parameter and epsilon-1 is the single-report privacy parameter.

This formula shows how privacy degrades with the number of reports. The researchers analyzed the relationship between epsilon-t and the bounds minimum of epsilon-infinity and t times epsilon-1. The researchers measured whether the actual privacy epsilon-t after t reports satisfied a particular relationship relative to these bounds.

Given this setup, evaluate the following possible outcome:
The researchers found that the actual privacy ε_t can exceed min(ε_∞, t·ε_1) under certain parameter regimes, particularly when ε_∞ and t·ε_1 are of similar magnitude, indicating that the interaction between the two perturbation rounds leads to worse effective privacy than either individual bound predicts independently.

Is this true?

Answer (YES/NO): NO